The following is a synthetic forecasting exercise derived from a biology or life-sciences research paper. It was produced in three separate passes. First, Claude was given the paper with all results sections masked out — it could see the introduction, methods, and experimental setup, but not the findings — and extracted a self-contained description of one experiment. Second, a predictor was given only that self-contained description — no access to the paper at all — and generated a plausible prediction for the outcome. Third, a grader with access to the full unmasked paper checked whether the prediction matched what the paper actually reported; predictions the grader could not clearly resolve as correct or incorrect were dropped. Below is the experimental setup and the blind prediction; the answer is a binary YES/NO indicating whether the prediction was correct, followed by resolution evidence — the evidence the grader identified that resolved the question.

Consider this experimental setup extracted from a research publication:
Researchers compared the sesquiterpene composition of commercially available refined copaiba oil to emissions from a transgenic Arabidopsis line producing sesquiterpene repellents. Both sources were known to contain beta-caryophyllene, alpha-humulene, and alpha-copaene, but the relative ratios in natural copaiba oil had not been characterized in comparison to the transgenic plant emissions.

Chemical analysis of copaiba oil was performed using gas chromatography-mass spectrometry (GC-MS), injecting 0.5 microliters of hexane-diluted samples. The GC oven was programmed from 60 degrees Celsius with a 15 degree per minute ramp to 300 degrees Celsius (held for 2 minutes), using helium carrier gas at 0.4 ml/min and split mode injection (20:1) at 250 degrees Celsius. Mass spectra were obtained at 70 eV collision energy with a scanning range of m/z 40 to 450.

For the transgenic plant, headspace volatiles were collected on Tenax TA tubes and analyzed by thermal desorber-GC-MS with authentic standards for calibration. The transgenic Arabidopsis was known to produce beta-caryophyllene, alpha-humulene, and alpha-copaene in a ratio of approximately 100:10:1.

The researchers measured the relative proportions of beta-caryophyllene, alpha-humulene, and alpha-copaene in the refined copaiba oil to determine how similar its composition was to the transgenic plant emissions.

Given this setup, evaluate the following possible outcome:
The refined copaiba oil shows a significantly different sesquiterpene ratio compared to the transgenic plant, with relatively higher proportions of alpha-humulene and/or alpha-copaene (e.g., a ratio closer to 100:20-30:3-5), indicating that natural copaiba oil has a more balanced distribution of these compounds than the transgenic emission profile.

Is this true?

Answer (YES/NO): NO